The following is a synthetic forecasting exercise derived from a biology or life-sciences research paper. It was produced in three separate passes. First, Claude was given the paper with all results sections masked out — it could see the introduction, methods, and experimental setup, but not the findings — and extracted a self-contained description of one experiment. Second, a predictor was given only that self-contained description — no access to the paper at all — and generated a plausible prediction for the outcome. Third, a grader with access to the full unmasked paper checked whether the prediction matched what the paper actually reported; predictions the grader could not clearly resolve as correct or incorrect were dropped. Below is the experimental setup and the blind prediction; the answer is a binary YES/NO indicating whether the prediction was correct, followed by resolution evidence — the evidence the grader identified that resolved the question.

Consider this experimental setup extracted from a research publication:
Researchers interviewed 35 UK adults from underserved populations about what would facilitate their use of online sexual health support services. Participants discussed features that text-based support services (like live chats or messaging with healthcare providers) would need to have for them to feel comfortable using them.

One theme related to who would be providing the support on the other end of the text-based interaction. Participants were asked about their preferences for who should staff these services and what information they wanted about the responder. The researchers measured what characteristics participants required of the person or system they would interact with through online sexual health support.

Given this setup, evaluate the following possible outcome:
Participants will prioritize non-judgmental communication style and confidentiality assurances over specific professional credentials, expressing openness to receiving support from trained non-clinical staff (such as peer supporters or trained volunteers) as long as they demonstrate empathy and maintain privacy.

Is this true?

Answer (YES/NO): NO